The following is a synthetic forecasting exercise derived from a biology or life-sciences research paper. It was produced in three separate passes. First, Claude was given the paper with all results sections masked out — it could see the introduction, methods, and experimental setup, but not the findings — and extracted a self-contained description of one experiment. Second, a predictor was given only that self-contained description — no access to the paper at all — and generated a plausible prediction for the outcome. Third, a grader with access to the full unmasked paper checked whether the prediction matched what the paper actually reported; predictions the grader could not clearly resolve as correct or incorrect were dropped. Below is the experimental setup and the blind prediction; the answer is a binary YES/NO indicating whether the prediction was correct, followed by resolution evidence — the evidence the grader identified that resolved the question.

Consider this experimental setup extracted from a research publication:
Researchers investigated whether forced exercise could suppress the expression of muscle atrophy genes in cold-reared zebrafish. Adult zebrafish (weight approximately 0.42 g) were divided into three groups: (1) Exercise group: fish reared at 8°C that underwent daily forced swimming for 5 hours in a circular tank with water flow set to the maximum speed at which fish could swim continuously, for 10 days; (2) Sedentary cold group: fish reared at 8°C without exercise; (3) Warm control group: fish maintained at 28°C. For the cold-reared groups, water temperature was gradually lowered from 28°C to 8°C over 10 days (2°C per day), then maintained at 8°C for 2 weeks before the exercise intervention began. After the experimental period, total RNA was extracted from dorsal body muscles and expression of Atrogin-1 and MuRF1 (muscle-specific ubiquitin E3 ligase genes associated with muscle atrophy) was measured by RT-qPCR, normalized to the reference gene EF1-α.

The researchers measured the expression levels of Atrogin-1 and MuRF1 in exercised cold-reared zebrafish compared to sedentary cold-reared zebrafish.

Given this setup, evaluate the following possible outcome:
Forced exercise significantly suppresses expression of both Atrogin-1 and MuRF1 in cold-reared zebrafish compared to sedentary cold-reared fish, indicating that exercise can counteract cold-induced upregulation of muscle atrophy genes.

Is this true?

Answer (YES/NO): YES